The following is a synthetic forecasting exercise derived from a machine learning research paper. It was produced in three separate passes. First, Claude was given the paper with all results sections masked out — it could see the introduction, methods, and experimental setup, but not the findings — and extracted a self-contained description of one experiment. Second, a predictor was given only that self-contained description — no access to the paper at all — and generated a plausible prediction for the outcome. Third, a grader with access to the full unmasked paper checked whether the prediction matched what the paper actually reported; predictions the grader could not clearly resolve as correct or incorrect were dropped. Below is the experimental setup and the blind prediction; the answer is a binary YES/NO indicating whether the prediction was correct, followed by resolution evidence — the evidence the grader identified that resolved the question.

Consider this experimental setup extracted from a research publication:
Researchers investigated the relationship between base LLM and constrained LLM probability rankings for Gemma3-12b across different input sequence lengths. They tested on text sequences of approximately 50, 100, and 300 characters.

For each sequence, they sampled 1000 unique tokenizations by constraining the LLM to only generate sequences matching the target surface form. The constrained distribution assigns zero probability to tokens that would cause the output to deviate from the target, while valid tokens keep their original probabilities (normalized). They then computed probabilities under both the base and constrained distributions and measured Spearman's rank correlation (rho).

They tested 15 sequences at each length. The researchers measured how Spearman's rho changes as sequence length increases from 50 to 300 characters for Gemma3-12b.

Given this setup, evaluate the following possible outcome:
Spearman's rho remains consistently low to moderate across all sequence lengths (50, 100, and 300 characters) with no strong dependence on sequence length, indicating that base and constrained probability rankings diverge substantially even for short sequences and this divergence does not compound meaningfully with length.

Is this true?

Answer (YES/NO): NO